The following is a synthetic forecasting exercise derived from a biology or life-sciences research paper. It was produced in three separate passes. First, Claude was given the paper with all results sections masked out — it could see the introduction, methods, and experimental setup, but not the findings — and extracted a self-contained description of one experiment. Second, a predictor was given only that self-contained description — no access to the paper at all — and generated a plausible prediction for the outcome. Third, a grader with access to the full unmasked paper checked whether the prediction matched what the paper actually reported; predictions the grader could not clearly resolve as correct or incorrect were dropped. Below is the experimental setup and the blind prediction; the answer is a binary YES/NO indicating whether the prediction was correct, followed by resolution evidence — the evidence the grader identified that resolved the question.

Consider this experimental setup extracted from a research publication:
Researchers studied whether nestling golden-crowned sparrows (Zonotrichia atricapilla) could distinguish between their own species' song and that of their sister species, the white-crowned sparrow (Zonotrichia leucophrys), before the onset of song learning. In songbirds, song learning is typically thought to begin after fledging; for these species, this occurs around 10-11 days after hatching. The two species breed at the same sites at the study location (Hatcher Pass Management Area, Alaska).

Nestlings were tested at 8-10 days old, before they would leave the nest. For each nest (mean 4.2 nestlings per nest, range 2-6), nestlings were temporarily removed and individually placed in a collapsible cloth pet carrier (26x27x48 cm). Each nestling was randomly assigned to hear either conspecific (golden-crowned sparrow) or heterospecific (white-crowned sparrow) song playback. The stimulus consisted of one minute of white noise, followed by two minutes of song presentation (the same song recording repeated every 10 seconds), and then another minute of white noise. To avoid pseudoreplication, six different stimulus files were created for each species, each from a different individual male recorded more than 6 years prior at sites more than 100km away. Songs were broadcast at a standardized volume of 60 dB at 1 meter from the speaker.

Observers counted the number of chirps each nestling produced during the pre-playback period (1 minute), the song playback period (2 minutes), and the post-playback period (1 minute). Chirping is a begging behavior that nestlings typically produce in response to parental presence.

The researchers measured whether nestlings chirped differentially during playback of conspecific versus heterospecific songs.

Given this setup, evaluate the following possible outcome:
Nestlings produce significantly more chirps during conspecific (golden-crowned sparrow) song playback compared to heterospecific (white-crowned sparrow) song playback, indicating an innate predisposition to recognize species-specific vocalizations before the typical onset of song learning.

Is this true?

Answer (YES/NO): YES